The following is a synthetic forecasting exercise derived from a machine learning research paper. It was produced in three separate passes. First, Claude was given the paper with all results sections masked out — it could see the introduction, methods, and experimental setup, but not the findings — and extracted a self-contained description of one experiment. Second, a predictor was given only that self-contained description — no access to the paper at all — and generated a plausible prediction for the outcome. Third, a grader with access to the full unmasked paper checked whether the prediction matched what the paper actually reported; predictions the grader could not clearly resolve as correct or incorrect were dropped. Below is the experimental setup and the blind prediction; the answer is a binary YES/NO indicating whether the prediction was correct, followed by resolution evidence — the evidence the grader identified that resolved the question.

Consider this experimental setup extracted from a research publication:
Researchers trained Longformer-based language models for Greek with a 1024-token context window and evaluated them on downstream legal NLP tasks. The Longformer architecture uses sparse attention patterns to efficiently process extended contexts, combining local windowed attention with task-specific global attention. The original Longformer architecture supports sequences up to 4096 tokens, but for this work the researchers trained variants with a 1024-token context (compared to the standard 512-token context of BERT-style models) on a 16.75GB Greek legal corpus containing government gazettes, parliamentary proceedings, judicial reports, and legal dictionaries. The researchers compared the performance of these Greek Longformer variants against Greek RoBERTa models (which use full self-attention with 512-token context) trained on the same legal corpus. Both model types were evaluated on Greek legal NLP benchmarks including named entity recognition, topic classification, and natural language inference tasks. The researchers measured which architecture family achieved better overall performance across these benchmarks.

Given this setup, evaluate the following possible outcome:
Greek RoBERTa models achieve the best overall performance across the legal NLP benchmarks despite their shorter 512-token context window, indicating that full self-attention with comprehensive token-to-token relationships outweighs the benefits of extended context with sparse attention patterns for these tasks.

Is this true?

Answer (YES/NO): YES